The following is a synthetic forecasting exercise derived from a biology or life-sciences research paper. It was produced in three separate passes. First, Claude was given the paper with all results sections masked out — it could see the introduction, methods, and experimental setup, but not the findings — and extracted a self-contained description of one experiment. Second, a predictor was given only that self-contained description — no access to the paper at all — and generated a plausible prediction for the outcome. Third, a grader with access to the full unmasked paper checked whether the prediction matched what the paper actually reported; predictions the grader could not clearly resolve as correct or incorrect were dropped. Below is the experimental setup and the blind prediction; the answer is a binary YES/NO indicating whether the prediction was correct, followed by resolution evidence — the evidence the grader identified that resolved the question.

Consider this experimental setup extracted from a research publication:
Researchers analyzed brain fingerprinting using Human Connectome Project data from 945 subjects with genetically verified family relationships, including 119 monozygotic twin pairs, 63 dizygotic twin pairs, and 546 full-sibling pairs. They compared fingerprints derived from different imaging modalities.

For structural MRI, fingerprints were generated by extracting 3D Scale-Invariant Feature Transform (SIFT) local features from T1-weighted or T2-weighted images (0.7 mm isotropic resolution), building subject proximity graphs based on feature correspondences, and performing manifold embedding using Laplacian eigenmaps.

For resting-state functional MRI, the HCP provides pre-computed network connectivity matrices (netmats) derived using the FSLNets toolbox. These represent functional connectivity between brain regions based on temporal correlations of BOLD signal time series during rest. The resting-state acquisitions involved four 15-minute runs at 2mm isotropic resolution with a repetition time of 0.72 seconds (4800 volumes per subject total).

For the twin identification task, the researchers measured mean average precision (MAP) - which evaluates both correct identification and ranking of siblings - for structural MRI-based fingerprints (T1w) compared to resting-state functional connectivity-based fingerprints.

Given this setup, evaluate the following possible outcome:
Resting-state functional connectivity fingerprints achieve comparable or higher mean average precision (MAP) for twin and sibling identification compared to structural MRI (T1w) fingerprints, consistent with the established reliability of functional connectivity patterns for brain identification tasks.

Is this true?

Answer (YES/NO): YES